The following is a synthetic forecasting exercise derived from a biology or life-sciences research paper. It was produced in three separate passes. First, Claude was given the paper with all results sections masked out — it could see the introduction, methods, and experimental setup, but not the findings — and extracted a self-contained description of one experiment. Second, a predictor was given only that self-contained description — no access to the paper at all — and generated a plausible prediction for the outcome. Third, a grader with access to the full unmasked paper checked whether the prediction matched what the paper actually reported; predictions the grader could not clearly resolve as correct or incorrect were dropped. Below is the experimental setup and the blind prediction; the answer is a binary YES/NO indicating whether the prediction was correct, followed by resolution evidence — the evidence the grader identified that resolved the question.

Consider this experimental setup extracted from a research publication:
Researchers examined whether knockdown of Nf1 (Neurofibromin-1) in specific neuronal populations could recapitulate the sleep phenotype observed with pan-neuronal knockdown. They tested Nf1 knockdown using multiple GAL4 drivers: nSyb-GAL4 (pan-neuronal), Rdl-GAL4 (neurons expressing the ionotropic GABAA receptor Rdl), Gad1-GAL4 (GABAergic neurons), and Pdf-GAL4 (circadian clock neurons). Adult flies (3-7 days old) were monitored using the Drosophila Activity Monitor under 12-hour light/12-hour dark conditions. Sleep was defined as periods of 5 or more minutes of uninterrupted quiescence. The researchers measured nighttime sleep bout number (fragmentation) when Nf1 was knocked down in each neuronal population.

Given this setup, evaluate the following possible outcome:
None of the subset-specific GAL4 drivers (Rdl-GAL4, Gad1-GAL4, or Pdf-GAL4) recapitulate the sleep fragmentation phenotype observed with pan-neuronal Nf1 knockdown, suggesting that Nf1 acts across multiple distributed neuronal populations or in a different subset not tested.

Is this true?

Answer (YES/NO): NO